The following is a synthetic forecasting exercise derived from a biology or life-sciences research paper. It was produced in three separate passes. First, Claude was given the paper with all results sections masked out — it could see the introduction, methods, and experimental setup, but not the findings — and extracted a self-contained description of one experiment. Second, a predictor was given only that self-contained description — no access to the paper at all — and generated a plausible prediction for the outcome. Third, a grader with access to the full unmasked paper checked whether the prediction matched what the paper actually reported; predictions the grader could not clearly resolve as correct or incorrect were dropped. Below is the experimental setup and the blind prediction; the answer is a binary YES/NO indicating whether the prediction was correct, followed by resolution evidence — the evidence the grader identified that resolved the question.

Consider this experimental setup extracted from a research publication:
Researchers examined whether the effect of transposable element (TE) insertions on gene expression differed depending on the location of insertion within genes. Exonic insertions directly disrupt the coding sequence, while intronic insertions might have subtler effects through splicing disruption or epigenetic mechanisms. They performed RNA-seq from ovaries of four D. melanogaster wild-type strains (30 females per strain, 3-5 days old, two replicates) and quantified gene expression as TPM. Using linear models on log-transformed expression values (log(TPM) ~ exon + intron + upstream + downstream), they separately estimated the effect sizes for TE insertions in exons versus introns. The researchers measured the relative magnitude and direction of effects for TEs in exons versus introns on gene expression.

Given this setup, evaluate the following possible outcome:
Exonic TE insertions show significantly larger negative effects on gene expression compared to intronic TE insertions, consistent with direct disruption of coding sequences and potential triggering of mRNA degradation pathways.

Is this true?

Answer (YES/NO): NO